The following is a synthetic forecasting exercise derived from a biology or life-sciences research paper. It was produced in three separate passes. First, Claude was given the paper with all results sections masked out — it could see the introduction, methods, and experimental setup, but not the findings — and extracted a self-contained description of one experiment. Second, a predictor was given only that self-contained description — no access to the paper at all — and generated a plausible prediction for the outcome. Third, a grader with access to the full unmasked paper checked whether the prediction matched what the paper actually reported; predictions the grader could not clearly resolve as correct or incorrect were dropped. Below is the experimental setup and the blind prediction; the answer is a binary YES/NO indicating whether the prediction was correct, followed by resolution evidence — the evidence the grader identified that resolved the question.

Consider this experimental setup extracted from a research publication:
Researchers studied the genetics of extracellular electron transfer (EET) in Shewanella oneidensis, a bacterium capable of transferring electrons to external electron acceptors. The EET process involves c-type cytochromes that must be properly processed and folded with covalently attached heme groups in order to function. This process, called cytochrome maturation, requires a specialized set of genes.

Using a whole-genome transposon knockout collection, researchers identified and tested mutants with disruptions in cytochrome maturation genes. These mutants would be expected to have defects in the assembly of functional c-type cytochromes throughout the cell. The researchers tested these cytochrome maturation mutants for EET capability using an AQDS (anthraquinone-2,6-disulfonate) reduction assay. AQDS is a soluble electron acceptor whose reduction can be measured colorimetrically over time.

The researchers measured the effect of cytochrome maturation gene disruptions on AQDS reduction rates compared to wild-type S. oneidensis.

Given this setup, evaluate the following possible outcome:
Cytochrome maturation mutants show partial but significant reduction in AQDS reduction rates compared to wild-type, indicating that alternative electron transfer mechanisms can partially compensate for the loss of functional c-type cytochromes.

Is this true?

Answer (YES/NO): NO